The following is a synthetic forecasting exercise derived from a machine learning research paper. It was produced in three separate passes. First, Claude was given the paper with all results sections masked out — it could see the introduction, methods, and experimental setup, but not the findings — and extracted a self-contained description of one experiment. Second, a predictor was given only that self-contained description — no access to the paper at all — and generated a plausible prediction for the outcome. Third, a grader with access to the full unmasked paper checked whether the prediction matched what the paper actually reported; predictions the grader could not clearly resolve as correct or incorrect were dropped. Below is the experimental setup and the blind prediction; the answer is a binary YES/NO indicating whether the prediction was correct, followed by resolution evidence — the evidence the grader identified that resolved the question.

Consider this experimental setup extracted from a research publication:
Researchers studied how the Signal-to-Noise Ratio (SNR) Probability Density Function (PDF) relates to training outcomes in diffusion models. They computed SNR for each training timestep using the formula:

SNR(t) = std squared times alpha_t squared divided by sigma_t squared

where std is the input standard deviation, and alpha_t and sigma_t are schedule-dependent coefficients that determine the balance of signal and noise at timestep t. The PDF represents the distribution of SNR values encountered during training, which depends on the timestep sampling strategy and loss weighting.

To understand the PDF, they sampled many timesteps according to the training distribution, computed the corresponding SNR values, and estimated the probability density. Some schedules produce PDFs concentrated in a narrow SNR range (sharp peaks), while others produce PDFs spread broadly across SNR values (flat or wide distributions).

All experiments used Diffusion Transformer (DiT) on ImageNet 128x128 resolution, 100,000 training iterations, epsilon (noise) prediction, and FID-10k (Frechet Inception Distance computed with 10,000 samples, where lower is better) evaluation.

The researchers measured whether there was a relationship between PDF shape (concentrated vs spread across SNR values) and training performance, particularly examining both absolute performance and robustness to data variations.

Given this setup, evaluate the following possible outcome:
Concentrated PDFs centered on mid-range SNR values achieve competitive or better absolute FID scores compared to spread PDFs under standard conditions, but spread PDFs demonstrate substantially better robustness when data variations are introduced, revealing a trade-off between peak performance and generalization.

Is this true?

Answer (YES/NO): YES